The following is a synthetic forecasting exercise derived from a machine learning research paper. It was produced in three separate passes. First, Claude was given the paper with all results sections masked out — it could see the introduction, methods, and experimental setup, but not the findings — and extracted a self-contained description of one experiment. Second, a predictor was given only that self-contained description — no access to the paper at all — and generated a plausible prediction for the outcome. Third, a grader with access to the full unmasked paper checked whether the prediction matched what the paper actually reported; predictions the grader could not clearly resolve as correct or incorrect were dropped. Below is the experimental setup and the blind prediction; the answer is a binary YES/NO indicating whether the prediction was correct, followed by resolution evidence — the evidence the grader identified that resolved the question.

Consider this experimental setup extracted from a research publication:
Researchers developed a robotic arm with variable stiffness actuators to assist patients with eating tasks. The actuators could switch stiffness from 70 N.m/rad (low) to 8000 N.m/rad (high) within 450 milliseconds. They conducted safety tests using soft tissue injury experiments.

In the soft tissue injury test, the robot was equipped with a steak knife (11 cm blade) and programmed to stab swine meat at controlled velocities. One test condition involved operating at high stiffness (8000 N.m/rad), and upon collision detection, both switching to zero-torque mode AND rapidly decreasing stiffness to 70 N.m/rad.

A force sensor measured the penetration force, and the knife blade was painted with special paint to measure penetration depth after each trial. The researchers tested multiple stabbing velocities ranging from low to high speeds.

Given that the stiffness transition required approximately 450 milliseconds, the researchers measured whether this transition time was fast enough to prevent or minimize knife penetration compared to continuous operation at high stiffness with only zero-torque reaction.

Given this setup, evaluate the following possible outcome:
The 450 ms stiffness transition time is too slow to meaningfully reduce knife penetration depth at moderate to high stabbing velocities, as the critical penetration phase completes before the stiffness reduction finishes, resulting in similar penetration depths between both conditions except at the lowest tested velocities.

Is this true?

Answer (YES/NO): NO